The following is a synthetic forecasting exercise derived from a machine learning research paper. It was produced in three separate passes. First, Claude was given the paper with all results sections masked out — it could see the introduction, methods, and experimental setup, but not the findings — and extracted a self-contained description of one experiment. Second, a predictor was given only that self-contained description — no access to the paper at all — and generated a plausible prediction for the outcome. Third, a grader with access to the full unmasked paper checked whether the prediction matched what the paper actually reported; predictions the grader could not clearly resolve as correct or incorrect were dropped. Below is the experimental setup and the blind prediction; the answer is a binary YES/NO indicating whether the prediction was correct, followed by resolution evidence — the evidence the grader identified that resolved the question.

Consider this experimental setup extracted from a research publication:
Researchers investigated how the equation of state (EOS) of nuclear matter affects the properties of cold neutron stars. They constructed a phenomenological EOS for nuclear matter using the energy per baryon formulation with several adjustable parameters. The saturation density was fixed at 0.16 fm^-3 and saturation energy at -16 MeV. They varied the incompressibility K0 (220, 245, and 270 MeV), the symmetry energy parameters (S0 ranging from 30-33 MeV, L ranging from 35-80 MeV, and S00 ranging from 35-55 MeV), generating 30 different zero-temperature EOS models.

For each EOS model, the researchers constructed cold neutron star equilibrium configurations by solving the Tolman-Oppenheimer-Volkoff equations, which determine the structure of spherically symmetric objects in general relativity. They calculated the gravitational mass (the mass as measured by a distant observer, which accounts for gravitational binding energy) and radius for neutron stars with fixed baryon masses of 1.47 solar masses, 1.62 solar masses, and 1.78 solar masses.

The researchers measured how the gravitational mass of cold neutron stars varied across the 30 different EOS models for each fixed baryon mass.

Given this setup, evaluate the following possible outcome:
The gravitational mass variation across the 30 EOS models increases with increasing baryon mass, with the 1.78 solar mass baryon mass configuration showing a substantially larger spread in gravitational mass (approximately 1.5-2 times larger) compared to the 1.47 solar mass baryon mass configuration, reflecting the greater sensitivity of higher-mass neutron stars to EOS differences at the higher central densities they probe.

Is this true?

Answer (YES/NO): NO